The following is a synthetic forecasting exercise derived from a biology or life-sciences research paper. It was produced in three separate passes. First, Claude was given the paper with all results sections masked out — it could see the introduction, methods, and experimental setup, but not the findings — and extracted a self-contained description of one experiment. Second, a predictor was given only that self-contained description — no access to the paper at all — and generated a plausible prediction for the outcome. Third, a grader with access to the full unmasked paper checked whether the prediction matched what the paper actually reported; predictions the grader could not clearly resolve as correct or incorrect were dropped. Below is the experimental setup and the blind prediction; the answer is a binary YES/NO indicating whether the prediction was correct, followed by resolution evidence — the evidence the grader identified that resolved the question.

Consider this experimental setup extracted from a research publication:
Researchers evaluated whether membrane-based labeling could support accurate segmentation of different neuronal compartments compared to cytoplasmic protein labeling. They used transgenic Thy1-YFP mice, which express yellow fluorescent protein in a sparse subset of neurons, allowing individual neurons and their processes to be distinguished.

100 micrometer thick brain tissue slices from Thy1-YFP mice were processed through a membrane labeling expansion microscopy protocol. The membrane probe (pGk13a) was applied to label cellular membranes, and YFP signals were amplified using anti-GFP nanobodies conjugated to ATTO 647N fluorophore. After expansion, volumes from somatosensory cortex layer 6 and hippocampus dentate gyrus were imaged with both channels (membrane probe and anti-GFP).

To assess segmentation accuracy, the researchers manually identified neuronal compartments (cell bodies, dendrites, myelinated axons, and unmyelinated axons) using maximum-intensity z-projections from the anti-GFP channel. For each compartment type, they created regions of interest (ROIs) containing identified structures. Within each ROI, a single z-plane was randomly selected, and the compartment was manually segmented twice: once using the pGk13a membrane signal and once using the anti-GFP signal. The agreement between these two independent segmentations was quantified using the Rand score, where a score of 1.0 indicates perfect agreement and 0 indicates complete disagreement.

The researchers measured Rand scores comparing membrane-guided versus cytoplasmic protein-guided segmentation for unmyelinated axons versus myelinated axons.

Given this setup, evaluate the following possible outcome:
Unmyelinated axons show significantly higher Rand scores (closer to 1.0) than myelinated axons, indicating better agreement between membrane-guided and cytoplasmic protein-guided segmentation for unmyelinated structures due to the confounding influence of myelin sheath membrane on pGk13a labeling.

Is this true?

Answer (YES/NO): NO